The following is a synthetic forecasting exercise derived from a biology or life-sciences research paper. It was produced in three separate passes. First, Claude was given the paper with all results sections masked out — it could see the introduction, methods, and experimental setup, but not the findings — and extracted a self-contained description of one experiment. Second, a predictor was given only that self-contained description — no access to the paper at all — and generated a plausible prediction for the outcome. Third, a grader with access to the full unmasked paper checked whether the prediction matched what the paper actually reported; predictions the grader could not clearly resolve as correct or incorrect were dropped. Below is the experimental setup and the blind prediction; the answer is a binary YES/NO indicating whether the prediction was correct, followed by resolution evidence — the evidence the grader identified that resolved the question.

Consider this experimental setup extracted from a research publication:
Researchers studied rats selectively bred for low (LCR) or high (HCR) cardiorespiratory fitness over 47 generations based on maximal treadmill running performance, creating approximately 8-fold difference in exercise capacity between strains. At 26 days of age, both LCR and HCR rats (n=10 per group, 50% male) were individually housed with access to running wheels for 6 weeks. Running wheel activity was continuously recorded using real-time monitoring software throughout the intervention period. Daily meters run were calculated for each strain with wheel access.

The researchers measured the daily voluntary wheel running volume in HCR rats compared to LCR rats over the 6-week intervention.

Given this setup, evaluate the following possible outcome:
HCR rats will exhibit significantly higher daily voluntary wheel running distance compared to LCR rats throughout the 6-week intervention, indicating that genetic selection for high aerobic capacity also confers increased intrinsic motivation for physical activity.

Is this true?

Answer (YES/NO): YES